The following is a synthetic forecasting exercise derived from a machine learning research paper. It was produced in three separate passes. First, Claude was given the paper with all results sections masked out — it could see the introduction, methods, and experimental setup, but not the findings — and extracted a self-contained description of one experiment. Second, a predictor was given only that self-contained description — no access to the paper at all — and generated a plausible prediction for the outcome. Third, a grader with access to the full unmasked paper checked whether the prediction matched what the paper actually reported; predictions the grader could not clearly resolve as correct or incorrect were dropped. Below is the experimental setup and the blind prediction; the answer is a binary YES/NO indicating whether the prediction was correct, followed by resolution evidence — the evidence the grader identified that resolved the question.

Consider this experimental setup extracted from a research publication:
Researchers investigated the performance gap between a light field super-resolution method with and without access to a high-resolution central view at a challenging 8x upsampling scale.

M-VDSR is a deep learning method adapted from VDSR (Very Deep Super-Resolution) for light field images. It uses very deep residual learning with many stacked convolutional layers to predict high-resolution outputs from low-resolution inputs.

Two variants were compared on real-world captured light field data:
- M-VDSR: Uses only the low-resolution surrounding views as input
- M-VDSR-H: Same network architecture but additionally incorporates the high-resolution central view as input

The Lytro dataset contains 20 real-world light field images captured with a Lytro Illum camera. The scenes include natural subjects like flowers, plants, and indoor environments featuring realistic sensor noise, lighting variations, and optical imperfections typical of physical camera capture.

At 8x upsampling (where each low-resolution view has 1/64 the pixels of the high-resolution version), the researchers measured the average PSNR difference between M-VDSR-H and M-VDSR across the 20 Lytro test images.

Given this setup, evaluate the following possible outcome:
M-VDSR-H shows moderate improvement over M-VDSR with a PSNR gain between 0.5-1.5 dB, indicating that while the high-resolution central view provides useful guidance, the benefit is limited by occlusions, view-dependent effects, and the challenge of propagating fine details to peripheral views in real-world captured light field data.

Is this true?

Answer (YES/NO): NO